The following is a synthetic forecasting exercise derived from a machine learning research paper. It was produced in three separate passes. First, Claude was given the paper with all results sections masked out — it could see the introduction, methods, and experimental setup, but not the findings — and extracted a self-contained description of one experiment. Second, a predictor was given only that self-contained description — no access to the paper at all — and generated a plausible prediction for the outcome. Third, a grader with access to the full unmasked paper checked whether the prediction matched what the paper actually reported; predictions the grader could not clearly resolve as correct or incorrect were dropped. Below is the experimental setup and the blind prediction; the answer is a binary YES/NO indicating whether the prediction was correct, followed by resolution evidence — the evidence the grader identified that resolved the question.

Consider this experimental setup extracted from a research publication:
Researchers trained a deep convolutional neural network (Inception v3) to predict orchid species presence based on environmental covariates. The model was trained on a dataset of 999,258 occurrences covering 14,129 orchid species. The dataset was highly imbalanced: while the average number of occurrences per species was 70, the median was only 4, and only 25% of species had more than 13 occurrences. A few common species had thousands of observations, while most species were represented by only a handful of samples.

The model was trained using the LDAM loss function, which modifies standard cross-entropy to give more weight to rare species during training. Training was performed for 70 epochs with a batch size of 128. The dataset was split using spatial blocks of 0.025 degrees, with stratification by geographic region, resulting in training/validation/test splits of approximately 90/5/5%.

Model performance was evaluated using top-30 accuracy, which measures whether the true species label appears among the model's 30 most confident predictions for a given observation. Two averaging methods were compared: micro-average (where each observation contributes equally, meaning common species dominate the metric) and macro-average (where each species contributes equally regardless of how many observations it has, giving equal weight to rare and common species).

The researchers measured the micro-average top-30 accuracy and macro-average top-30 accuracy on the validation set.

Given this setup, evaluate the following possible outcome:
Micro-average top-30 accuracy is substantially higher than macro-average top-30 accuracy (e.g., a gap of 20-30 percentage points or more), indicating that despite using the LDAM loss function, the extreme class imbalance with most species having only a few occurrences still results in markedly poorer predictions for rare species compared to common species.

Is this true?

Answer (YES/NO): YES